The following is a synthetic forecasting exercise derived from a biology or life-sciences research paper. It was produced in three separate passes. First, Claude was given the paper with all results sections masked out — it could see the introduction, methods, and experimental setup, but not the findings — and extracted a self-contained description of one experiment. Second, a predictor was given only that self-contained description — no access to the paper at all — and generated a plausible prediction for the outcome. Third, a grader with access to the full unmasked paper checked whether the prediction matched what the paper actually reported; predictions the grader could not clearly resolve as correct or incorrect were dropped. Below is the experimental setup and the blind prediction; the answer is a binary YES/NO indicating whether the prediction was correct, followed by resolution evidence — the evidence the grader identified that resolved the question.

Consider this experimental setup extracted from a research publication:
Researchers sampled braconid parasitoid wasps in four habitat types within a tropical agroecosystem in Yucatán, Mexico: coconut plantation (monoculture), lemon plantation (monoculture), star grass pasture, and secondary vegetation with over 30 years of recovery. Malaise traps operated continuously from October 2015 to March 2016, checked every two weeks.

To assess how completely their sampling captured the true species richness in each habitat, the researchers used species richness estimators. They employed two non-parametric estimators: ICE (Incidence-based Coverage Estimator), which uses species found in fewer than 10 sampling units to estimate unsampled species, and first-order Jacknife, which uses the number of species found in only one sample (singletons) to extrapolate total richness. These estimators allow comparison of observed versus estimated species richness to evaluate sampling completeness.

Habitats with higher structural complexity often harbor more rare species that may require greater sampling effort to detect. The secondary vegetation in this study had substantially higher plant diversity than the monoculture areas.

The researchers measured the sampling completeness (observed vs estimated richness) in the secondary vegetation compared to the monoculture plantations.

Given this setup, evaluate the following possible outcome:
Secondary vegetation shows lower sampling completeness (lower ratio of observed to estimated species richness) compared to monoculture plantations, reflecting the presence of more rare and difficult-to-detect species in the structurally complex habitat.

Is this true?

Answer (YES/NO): NO